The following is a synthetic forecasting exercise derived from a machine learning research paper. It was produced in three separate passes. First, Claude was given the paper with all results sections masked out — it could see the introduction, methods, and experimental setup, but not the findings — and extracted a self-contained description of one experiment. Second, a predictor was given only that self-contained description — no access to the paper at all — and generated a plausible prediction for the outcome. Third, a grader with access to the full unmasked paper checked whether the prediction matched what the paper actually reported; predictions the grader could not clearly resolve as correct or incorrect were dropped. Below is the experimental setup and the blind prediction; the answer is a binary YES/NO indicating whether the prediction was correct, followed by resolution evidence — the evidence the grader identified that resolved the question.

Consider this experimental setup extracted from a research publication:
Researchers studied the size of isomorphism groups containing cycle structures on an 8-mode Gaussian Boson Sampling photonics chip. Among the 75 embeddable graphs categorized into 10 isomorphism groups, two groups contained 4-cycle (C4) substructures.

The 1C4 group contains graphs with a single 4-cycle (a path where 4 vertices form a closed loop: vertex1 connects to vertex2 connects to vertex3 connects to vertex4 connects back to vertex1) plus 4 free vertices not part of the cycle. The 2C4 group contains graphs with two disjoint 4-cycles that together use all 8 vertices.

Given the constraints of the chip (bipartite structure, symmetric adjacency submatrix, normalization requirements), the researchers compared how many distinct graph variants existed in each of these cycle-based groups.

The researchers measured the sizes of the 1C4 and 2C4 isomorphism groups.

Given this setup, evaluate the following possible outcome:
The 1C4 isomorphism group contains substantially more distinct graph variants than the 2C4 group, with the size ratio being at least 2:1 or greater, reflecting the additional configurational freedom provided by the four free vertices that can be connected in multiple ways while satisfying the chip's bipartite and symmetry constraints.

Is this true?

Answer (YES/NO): NO